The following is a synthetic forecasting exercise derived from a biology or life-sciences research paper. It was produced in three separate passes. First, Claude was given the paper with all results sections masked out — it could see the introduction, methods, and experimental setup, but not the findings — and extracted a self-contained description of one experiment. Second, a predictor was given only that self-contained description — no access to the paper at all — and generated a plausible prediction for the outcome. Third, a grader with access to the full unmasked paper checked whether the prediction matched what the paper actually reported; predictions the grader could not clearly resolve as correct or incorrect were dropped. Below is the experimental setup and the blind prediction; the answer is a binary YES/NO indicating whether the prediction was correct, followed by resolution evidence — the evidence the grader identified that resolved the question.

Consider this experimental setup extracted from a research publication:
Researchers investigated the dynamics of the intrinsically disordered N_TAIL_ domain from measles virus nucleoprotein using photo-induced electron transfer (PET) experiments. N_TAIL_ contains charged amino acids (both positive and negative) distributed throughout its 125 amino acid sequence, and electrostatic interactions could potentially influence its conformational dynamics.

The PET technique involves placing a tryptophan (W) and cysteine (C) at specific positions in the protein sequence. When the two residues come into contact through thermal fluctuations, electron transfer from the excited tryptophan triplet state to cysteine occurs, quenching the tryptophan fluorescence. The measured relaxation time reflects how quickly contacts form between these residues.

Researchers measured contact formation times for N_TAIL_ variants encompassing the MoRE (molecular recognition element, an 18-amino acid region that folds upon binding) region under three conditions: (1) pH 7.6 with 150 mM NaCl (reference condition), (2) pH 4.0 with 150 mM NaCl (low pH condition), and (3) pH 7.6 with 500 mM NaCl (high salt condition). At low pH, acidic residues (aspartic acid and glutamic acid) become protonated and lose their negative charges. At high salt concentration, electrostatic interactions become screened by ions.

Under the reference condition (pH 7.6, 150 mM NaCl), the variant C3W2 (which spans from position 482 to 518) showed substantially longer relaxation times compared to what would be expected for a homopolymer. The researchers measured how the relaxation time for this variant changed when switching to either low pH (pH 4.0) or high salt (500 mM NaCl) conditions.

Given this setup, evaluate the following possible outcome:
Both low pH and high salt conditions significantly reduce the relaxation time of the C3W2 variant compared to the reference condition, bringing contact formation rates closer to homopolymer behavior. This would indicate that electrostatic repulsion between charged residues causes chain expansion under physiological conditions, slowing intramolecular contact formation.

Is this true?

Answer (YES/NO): YES